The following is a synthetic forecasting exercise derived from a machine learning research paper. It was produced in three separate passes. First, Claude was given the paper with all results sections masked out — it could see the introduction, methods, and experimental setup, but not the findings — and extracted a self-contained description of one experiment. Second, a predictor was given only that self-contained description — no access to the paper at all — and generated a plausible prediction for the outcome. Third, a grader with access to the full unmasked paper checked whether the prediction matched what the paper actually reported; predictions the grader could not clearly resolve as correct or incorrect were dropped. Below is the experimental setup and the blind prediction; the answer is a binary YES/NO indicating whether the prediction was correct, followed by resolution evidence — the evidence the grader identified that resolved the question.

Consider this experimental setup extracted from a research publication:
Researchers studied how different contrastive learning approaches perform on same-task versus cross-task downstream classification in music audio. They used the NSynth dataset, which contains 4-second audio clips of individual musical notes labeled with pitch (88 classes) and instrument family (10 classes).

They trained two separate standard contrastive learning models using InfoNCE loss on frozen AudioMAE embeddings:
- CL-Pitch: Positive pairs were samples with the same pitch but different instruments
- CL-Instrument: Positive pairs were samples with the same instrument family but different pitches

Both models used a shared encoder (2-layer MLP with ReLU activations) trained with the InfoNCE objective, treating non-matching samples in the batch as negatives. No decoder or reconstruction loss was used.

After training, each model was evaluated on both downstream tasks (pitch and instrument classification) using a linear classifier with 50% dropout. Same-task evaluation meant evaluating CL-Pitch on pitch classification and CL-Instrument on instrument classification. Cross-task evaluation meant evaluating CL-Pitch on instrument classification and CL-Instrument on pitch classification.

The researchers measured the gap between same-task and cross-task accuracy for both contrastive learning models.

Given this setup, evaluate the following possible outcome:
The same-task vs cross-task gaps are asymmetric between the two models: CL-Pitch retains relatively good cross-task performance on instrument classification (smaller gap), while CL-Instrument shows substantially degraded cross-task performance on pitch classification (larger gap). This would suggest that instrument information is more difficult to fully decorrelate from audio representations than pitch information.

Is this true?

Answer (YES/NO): YES